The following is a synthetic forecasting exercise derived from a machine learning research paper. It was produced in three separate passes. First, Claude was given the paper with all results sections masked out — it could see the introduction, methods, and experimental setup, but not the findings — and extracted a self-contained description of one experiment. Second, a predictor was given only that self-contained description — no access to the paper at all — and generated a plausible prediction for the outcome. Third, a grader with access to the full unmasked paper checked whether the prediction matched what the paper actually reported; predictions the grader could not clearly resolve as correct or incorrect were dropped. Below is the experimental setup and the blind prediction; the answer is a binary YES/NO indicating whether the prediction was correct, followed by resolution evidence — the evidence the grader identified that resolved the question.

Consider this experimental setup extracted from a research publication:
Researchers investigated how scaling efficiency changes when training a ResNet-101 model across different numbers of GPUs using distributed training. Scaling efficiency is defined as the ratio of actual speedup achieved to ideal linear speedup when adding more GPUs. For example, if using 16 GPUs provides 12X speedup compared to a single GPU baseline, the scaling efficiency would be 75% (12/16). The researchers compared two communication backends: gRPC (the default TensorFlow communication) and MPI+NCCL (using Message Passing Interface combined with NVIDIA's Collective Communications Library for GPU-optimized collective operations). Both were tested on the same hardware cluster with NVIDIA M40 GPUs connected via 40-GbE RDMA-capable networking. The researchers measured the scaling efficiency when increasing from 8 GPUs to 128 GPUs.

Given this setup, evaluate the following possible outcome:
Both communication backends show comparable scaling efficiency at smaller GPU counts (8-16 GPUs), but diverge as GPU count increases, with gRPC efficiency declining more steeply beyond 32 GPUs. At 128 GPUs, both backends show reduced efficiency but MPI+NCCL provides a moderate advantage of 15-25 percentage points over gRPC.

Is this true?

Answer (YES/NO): NO